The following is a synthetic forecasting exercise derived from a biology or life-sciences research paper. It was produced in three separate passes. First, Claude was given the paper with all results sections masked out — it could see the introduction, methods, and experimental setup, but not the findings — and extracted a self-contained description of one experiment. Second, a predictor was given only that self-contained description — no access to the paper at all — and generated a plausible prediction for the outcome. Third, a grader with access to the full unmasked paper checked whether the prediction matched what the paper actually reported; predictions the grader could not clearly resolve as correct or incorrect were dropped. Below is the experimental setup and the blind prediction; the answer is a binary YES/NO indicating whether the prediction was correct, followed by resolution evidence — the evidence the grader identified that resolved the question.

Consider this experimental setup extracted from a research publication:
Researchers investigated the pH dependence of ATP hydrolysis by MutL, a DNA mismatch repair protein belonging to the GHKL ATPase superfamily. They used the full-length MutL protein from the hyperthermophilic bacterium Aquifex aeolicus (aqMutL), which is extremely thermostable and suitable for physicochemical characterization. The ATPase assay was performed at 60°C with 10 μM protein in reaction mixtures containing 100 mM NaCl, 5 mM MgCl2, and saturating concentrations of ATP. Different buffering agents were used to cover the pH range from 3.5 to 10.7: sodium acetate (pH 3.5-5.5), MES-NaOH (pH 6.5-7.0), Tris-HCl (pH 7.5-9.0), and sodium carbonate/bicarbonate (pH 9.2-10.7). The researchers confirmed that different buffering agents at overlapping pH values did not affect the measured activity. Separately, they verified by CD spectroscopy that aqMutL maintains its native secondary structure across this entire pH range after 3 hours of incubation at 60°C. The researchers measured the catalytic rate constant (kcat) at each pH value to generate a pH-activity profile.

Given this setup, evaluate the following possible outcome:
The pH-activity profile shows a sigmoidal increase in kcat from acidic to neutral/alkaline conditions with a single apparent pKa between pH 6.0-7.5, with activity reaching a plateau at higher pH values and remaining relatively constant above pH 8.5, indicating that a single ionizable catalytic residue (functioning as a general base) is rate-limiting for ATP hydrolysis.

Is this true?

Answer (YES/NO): NO